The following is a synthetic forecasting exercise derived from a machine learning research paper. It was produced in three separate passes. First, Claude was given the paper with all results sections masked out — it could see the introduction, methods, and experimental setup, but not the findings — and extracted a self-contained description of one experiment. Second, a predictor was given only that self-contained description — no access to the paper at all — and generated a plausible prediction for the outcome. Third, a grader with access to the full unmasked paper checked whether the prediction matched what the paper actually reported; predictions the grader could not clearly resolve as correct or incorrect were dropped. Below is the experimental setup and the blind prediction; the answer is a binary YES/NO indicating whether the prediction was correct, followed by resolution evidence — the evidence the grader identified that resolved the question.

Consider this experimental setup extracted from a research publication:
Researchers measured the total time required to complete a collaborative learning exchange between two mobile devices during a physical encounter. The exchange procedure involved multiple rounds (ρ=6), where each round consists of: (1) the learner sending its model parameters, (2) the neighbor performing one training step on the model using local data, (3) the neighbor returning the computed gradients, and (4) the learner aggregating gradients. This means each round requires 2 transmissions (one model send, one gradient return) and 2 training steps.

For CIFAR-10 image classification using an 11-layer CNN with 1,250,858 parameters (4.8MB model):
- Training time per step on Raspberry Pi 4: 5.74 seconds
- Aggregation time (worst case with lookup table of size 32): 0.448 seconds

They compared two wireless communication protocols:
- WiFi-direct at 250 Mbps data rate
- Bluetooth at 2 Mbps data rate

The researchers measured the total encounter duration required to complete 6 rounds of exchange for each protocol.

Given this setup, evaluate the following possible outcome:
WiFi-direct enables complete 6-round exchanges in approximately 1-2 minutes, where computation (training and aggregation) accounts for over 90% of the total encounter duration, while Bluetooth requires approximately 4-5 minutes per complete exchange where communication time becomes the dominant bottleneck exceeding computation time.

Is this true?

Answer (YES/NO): YES